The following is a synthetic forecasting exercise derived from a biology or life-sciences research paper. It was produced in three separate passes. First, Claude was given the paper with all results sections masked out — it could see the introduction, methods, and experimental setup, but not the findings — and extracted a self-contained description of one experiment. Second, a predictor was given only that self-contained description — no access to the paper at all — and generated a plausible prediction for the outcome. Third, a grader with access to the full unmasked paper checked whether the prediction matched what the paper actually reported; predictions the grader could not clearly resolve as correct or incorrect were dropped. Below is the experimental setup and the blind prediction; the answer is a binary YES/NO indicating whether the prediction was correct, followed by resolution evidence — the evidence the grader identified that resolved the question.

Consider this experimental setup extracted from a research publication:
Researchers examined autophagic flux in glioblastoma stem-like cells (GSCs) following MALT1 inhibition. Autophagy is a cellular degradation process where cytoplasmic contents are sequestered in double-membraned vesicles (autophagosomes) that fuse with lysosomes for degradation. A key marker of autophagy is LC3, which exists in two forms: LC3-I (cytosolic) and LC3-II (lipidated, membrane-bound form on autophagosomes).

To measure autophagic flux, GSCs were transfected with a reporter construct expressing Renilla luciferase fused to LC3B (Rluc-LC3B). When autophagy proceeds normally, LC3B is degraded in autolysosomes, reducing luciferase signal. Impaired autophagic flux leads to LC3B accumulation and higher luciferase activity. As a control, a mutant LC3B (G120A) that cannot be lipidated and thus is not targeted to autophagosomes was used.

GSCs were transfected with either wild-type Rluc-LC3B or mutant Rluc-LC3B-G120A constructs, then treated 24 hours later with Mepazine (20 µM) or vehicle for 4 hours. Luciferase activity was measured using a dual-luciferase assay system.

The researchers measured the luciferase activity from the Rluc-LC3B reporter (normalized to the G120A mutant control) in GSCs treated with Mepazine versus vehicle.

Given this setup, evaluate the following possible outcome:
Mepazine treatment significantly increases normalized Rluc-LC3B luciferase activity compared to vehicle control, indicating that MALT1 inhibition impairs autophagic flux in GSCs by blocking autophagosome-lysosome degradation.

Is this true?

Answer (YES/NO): YES